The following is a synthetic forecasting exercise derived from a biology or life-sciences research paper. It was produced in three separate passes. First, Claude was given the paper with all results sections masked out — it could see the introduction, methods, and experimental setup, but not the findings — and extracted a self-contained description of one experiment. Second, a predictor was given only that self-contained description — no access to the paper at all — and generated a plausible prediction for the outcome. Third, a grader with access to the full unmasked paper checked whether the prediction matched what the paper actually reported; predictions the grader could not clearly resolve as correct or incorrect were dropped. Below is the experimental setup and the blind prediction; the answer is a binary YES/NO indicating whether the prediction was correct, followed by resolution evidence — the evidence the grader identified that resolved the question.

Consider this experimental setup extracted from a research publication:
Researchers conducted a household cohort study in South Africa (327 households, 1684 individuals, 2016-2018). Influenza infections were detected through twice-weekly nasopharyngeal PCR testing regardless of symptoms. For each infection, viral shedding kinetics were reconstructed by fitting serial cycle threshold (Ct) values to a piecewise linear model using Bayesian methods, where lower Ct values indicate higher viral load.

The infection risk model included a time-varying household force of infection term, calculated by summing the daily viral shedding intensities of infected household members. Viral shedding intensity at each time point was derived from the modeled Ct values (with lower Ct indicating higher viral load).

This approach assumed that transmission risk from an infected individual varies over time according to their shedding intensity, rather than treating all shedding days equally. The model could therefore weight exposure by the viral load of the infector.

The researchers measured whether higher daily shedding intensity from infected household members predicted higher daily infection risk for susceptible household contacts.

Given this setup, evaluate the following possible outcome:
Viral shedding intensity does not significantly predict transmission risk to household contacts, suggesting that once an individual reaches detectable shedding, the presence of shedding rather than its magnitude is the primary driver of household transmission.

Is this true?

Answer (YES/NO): NO